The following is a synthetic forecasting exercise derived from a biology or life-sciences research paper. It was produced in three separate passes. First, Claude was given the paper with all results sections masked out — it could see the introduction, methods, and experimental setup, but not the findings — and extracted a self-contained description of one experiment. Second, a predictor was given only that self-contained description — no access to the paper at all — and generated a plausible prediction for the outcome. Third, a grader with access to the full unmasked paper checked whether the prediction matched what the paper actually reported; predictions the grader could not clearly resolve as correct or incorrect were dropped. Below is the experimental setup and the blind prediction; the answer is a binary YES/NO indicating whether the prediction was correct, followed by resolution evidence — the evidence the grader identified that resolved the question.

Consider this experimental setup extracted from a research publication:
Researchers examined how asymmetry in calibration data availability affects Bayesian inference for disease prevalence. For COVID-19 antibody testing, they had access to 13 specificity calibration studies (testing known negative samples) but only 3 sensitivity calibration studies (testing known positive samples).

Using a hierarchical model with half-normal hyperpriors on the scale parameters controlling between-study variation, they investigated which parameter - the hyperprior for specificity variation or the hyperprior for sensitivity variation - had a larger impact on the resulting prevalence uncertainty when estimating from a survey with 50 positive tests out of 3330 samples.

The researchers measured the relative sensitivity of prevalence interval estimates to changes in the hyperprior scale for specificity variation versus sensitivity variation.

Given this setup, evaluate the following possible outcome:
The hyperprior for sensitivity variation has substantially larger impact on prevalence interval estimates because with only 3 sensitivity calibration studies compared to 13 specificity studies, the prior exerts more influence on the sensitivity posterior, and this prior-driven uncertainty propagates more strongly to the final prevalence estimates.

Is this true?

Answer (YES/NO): YES